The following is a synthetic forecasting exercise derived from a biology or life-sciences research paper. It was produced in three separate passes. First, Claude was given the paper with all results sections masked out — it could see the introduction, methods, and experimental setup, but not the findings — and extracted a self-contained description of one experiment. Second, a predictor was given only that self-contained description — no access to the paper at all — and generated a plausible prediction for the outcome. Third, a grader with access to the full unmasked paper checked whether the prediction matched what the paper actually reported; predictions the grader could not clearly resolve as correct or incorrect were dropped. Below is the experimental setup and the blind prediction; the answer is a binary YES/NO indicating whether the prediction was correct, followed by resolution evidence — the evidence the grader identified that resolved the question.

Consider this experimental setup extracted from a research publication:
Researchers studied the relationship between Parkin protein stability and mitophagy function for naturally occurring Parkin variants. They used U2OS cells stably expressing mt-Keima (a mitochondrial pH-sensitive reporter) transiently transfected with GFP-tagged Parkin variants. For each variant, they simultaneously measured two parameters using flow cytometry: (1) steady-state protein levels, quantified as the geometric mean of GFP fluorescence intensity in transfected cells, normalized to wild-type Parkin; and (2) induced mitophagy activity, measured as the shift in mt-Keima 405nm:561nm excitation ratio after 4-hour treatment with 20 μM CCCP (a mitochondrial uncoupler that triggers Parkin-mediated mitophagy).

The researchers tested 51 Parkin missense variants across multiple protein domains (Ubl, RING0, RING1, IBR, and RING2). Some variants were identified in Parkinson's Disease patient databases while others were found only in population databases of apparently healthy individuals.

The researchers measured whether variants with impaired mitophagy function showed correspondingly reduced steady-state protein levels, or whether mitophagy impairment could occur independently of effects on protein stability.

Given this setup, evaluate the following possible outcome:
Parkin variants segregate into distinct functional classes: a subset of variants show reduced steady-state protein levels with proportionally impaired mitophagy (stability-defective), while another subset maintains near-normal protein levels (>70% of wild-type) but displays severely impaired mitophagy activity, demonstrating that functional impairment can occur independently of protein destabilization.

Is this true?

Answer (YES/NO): YES